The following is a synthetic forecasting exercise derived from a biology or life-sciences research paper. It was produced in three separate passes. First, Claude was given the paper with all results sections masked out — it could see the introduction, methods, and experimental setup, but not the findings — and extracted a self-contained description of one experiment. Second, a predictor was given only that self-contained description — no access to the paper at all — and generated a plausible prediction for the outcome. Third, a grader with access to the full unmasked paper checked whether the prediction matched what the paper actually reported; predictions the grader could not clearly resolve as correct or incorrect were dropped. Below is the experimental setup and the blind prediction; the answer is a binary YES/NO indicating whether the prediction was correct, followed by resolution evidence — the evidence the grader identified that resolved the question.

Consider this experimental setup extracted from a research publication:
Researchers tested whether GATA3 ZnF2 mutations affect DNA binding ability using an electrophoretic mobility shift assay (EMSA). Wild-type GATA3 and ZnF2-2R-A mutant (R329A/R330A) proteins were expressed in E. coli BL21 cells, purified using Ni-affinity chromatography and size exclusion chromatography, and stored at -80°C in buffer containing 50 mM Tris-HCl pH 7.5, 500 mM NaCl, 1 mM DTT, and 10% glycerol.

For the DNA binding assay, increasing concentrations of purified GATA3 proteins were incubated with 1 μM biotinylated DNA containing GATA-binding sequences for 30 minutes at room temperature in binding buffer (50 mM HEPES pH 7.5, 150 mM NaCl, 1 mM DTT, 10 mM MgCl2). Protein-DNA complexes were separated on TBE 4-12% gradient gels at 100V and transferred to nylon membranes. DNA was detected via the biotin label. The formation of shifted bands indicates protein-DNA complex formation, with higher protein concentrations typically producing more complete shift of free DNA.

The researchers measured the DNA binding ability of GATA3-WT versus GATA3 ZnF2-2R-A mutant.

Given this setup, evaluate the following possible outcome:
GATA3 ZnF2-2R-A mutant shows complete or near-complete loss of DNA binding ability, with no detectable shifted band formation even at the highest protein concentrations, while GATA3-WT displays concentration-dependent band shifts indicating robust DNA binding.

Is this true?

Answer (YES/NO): NO